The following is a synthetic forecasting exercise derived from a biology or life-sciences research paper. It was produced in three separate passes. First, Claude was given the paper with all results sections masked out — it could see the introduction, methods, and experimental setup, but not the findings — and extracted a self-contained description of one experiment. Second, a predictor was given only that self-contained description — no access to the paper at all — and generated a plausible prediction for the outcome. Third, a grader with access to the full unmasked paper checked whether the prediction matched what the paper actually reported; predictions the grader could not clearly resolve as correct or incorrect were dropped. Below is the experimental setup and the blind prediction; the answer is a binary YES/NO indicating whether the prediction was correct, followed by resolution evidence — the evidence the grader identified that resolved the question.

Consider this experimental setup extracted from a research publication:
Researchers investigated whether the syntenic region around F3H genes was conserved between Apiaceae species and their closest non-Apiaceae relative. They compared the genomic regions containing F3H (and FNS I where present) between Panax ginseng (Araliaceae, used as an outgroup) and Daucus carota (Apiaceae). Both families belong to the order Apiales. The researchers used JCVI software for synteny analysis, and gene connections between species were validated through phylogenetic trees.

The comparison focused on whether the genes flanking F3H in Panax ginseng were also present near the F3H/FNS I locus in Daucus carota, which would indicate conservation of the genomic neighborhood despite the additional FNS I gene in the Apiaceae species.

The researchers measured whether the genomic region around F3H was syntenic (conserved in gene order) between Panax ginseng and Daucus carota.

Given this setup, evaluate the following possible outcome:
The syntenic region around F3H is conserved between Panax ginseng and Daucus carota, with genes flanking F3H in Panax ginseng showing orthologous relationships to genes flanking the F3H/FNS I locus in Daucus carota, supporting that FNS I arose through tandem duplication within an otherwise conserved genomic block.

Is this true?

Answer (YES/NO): YES